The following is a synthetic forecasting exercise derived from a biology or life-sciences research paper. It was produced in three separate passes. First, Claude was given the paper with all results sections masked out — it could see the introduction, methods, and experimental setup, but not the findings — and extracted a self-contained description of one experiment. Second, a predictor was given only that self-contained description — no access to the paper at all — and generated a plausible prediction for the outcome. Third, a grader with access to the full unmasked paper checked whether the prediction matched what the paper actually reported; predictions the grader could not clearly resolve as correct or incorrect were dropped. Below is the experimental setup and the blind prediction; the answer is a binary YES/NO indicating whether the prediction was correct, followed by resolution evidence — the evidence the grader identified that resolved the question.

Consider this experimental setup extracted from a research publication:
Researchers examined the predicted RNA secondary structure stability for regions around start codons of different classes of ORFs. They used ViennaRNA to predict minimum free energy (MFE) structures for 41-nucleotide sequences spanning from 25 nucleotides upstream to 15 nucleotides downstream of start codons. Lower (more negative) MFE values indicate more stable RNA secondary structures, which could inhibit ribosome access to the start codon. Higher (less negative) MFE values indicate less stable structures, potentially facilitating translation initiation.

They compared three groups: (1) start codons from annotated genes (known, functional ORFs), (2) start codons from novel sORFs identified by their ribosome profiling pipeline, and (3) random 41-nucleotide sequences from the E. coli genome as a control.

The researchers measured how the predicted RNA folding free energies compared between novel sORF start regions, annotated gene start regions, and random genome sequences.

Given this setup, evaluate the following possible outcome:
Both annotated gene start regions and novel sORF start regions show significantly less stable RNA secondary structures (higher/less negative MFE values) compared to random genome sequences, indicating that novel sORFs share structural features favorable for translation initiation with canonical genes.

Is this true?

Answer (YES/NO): YES